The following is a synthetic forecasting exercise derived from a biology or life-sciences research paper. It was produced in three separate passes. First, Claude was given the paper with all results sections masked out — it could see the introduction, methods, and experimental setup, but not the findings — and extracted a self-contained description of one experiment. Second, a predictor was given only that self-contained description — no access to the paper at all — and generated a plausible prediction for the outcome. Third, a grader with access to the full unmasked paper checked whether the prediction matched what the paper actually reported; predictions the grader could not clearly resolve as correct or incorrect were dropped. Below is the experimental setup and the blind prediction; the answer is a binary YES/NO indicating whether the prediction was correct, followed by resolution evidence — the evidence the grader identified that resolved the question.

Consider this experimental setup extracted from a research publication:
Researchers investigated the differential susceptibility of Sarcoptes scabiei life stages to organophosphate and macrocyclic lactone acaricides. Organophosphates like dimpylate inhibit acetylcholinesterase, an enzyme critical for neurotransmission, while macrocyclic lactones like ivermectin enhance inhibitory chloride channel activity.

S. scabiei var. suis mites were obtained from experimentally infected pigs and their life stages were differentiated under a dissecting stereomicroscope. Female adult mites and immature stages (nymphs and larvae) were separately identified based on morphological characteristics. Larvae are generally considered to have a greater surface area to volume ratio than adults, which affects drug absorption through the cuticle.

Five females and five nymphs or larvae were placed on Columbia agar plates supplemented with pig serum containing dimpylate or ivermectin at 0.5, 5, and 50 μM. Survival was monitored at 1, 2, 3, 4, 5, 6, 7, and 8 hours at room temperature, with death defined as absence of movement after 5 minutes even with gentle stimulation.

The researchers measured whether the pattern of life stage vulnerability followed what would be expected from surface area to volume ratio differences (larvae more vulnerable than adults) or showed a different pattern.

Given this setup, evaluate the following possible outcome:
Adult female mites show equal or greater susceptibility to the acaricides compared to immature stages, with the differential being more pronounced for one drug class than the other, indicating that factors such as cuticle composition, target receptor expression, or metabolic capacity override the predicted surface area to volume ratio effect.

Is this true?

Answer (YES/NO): NO